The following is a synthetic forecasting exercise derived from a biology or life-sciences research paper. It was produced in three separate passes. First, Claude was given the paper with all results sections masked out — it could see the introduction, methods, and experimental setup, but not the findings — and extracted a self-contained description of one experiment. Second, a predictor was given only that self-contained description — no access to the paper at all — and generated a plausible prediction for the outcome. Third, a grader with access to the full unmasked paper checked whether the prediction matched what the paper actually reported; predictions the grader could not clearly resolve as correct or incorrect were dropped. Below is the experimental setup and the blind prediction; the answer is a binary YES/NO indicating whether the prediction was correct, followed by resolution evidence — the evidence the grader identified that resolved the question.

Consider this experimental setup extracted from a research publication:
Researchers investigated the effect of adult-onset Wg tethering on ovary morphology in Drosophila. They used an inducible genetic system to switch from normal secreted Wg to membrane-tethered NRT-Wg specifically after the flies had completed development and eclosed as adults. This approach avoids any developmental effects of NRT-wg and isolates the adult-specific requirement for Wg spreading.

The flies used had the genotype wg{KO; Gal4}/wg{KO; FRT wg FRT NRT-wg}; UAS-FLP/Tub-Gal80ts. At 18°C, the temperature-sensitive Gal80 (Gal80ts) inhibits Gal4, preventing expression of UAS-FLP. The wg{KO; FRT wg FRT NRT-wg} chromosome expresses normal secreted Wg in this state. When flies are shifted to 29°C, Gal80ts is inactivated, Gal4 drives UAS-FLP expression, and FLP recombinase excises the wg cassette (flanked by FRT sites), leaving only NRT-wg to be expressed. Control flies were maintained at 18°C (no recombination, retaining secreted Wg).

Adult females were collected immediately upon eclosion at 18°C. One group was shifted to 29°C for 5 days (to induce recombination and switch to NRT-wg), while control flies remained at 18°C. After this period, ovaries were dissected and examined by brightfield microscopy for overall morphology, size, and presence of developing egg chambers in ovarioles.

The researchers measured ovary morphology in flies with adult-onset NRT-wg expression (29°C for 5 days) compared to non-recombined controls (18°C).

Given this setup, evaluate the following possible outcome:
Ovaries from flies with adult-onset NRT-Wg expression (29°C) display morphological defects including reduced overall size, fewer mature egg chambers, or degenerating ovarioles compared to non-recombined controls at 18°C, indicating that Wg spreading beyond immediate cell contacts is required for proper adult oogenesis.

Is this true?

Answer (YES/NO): NO